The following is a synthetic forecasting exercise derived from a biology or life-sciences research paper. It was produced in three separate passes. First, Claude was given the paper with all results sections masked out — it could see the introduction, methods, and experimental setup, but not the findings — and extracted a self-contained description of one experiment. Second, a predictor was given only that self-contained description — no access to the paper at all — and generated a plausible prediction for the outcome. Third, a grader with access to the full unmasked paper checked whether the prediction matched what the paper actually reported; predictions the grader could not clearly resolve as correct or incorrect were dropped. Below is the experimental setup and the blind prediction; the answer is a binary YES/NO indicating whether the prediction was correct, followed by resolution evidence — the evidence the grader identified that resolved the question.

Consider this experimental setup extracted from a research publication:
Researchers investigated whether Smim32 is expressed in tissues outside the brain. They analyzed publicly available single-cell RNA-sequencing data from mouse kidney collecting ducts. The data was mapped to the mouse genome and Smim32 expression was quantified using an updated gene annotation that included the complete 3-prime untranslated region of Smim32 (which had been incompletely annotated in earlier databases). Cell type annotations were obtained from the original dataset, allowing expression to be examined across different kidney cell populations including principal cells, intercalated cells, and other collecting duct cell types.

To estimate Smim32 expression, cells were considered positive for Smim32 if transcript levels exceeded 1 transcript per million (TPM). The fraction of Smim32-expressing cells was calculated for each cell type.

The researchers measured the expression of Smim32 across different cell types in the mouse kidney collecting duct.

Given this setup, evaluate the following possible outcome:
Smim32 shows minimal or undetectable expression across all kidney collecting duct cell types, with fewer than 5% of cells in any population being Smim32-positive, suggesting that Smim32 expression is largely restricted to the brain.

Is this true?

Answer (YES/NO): NO